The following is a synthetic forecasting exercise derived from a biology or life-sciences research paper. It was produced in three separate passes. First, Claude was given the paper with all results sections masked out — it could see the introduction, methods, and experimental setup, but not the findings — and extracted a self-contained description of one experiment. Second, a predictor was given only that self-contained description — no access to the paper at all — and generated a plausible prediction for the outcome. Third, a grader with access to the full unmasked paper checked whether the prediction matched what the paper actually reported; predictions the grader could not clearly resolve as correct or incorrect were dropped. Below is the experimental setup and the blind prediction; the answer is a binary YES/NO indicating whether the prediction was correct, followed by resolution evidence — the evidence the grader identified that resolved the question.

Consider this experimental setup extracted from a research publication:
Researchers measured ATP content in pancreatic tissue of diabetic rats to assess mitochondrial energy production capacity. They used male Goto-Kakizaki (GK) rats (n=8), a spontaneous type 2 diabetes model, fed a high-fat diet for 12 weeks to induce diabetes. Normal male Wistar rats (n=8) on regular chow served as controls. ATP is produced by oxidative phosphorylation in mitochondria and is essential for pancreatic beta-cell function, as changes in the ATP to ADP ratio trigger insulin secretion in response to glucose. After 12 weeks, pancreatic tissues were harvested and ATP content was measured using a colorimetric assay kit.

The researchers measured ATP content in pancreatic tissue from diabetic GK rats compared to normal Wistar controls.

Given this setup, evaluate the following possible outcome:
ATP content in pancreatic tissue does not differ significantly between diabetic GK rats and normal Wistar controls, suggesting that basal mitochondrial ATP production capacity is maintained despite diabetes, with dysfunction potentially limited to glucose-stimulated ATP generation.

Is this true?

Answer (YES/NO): NO